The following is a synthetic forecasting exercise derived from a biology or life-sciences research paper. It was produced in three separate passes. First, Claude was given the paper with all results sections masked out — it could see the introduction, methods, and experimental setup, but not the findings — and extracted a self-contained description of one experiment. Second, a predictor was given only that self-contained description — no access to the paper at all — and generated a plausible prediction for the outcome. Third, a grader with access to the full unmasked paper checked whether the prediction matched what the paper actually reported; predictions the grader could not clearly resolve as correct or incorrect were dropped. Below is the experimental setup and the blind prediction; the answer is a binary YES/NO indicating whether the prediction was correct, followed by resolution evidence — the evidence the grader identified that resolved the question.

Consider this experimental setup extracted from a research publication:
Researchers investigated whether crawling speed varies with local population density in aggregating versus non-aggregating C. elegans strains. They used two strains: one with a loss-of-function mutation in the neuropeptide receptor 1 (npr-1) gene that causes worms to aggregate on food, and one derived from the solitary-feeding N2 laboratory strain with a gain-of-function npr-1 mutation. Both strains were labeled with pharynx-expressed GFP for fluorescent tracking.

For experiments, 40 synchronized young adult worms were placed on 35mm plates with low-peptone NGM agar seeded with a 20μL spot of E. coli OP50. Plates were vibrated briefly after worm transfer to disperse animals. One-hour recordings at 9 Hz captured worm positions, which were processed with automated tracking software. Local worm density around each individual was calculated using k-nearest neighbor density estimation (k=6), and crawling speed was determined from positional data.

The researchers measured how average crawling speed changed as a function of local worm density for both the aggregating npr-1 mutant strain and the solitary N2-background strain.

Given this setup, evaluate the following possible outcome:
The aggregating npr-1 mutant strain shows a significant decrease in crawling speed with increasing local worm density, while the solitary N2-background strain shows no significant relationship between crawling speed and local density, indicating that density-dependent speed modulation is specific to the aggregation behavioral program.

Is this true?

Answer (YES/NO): NO